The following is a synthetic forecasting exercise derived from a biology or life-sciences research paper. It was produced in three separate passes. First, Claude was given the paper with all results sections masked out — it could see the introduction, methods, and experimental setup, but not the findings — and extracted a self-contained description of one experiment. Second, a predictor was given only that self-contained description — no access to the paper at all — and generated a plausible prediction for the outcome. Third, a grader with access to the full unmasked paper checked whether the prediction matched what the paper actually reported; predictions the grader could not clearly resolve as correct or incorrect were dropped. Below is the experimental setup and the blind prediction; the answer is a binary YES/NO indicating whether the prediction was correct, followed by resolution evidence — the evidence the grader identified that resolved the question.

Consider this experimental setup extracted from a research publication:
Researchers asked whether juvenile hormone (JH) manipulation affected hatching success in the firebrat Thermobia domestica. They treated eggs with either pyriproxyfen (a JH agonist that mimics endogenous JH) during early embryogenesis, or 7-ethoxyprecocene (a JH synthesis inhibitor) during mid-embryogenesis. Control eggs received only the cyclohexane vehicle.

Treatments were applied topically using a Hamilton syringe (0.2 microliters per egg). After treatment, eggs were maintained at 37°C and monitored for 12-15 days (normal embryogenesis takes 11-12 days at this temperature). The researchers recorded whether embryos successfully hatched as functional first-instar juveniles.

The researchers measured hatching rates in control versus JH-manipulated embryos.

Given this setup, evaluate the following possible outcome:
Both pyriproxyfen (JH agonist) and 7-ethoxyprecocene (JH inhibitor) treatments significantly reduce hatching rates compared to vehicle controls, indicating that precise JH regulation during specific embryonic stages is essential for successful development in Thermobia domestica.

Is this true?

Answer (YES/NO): YES